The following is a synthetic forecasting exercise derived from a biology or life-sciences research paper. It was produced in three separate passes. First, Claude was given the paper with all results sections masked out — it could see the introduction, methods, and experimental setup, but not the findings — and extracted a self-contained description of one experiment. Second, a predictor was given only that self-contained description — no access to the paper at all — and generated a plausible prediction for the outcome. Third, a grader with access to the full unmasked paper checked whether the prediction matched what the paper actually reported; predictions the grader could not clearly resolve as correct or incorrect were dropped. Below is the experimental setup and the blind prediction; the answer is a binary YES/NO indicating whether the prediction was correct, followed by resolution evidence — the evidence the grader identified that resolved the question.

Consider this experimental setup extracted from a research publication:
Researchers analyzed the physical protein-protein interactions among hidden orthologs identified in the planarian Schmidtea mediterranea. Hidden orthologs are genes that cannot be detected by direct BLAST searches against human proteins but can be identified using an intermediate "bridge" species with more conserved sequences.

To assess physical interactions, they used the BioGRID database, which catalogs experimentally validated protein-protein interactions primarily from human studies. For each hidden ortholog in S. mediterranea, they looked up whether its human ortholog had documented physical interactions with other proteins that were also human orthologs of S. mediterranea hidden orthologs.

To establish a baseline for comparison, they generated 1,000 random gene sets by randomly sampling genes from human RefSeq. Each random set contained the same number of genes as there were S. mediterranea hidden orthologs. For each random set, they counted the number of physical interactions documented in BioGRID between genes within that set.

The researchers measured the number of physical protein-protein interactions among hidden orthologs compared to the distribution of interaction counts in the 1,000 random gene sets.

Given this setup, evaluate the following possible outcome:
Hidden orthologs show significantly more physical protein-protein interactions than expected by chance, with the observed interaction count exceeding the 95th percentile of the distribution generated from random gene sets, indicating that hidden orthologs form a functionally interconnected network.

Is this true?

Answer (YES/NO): YES